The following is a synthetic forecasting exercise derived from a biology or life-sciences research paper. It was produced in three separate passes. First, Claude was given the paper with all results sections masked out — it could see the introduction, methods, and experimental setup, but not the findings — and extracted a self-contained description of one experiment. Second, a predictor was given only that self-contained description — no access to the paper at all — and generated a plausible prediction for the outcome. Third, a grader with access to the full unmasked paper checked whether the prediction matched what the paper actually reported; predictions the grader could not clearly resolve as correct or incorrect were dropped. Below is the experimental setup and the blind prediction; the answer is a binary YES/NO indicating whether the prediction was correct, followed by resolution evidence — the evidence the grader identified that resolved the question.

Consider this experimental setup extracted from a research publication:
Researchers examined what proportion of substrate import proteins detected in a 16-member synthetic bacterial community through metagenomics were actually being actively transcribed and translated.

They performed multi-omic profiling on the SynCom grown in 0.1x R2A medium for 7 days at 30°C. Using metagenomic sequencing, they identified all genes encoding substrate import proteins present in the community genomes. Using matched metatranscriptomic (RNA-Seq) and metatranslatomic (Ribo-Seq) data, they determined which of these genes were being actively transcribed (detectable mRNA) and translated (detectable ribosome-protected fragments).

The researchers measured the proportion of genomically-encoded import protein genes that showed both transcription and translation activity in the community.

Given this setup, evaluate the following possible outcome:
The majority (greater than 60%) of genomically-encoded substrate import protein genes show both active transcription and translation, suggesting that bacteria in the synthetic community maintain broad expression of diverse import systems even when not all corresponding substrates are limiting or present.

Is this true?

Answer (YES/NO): NO